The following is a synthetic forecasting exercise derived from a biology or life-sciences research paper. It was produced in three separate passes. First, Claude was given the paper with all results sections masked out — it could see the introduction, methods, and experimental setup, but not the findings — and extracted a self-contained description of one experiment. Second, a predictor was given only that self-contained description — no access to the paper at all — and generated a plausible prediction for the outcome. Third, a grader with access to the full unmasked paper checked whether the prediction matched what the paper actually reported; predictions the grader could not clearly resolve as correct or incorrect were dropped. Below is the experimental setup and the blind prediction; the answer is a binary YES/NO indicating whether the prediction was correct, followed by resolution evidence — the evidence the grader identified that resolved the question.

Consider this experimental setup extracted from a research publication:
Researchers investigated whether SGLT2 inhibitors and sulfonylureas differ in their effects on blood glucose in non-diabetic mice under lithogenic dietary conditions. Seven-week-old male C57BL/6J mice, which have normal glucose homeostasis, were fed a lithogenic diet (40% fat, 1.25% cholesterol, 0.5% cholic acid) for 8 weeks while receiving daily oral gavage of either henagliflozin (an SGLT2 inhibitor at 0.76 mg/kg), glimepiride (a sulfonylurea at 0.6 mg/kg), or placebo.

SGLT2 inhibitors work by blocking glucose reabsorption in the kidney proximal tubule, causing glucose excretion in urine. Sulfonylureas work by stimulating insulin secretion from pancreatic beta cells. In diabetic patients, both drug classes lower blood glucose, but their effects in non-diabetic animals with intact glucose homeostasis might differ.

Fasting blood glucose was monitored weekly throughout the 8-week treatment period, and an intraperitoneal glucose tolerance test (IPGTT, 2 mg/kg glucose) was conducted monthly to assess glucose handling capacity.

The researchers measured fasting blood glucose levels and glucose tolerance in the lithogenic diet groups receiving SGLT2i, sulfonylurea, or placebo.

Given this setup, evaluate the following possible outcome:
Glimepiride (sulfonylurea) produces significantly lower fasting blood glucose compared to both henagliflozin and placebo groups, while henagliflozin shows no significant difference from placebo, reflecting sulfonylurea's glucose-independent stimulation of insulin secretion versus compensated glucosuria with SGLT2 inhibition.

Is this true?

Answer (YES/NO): NO